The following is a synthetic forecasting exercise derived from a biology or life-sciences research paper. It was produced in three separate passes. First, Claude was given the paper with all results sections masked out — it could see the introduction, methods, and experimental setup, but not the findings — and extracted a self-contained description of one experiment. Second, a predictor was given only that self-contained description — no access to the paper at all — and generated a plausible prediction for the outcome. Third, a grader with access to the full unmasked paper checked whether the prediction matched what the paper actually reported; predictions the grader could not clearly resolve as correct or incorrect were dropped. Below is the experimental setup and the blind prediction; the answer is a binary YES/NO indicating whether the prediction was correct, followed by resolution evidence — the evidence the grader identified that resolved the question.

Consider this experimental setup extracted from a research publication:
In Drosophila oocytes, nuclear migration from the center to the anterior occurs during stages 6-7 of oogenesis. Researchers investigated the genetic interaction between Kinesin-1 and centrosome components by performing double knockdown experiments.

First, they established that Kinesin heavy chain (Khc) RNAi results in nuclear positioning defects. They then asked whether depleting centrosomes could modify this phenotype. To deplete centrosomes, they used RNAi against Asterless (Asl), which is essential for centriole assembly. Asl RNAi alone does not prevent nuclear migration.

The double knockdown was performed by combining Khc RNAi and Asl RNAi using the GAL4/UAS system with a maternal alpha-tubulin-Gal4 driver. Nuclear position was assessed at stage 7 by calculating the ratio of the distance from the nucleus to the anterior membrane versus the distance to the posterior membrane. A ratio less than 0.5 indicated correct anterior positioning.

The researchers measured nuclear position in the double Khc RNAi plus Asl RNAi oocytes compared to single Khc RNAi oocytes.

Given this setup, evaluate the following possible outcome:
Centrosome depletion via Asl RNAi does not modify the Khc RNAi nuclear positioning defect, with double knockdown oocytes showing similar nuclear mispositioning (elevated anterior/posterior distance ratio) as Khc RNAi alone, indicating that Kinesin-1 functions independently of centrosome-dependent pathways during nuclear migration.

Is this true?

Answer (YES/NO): NO